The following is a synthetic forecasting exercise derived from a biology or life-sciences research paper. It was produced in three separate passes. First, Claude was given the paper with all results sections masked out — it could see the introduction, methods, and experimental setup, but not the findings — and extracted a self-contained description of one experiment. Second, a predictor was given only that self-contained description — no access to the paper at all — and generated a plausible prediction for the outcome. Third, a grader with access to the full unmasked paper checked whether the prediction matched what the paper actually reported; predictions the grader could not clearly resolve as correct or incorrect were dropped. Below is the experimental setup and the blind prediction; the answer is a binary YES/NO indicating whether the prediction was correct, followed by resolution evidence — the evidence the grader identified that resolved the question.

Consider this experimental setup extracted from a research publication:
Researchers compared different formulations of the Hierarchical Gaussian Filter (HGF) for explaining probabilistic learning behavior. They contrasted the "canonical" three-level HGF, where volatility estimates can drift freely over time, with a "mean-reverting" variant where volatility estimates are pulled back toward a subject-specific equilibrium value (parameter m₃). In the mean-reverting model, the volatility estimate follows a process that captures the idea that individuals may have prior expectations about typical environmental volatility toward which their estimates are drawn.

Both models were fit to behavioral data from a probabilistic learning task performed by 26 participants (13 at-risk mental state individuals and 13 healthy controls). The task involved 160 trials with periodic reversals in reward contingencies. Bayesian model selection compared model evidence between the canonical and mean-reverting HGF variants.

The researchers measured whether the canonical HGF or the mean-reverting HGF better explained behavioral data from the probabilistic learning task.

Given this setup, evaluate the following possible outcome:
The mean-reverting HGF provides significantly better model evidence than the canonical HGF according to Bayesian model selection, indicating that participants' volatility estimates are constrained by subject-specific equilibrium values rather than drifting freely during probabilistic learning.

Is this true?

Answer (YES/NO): YES